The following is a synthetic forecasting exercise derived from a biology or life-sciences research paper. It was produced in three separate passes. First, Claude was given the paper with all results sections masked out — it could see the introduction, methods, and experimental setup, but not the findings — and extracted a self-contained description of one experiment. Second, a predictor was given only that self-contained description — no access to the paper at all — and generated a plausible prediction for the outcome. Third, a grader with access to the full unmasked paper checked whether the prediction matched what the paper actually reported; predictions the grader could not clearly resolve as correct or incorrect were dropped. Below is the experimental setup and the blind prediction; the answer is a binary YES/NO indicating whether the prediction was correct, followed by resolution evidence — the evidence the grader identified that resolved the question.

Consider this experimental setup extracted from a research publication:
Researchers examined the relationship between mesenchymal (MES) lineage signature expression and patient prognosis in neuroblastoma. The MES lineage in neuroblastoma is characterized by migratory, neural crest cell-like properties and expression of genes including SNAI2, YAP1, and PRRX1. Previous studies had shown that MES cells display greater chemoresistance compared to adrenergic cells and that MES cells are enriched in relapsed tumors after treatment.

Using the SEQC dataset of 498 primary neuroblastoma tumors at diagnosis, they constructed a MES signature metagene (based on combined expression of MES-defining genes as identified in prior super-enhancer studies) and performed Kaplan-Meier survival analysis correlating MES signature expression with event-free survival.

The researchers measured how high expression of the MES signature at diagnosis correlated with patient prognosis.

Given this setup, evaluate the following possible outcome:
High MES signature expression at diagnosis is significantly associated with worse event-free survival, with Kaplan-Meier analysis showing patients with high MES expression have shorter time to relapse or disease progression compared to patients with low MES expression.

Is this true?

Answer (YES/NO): NO